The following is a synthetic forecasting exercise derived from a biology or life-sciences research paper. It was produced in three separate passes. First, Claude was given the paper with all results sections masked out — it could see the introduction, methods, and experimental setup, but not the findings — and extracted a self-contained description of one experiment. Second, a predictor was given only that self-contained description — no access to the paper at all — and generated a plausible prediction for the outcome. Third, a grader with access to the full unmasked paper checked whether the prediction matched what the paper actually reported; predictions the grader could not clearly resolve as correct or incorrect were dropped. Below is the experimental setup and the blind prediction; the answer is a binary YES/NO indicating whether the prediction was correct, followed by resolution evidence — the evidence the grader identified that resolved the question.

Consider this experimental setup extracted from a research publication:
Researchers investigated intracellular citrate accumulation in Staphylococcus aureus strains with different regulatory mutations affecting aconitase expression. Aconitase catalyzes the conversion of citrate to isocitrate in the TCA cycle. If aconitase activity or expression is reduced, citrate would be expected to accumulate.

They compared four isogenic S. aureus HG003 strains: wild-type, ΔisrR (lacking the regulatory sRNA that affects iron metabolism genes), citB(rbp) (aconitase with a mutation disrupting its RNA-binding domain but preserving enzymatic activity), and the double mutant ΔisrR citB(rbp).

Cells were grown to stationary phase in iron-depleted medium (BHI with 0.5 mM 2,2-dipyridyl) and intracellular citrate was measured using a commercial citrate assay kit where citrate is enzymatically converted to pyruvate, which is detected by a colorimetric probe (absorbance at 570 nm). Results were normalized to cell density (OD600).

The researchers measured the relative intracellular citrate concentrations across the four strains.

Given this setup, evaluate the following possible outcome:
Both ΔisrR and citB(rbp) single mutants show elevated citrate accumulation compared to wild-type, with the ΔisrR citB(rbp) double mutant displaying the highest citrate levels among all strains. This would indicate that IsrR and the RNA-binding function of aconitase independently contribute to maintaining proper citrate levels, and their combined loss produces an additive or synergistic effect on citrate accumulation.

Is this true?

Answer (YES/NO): NO